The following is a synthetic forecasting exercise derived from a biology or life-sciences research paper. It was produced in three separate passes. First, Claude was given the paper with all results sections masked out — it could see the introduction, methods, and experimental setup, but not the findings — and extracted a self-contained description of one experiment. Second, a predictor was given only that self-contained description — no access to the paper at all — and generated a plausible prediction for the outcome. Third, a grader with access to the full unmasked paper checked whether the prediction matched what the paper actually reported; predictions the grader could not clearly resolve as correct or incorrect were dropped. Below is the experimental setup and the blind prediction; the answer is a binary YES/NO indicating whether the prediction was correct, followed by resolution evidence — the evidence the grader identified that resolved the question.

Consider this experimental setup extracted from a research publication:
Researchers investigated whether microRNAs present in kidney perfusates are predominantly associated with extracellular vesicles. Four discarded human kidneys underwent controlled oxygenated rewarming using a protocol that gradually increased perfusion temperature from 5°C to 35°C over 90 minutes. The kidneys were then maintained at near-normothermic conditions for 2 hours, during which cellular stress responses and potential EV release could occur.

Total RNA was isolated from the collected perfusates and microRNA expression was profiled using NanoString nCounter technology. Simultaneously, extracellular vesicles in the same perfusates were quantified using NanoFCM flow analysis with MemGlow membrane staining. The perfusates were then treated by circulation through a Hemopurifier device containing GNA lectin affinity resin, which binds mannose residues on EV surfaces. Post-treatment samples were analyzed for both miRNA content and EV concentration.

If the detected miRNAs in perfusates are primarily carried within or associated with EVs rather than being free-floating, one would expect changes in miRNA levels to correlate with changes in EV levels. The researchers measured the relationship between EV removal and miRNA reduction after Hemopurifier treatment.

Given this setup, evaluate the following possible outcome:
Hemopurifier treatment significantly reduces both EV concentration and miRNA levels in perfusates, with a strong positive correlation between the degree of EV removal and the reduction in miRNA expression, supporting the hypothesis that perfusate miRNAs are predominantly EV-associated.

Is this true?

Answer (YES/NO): NO